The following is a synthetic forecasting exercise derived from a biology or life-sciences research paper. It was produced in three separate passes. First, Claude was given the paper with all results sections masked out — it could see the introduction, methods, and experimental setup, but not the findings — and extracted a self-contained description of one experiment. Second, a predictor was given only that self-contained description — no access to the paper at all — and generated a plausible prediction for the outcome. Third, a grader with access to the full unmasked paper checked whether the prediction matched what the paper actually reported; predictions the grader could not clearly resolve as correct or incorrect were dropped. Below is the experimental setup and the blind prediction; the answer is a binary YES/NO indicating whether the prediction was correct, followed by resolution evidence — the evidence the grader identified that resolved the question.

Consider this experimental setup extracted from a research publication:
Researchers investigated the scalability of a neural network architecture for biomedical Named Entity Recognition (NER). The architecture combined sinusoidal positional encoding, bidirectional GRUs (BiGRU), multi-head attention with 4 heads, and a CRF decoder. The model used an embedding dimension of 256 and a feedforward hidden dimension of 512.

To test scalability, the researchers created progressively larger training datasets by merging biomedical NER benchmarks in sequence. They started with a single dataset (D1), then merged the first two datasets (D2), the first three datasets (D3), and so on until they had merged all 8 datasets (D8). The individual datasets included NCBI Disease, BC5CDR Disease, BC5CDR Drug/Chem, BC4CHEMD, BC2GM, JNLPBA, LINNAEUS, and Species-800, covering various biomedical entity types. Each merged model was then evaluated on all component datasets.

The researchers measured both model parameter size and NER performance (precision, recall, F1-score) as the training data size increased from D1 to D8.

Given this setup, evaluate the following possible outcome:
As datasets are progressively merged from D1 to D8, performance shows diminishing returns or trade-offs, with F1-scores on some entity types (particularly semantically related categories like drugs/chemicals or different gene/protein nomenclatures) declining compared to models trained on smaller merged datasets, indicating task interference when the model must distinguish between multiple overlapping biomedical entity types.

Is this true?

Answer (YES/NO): NO